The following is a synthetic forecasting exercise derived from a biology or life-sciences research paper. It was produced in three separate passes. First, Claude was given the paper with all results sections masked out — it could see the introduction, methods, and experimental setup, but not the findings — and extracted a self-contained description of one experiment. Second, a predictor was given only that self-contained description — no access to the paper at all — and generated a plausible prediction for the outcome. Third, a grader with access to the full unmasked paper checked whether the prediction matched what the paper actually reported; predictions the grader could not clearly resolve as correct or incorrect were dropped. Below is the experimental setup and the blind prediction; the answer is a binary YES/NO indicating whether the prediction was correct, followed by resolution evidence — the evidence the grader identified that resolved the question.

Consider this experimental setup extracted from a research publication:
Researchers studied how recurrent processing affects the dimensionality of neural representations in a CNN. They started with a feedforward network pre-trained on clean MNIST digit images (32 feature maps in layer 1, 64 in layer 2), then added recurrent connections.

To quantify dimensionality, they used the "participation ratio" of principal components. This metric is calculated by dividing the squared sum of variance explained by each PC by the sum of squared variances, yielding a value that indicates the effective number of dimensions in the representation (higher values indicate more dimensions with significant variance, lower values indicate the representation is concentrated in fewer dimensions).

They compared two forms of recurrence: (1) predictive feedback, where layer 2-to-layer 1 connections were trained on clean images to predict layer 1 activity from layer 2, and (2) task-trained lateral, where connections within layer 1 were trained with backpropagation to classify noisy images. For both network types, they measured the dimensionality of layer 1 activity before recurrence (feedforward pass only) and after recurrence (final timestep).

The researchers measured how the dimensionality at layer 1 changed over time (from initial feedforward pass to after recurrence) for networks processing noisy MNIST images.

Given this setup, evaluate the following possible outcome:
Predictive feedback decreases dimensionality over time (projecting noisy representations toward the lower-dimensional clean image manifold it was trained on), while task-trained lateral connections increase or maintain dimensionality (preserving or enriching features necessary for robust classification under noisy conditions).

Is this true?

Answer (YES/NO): YES